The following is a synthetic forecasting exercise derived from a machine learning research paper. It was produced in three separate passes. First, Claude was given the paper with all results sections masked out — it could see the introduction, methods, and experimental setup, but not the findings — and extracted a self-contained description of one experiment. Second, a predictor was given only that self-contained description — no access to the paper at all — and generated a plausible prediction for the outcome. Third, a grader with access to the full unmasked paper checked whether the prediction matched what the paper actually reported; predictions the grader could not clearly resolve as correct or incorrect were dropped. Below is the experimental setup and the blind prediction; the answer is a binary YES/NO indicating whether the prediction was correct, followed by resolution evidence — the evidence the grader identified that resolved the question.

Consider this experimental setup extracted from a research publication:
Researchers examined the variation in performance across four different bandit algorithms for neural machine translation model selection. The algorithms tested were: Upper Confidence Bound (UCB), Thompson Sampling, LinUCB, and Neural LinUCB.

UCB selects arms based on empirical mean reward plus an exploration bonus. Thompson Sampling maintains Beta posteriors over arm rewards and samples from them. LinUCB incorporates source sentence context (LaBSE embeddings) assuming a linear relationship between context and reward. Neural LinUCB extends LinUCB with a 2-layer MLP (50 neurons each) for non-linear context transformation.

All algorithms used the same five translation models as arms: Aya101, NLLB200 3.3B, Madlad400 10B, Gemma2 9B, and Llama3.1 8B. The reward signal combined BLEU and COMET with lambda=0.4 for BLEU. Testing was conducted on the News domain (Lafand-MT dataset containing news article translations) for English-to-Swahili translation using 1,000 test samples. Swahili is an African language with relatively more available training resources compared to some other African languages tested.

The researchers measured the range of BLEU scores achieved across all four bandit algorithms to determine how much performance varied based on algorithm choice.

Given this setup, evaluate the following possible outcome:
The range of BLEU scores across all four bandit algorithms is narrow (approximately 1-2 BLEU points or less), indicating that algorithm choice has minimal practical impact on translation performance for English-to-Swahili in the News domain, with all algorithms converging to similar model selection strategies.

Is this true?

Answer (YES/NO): YES